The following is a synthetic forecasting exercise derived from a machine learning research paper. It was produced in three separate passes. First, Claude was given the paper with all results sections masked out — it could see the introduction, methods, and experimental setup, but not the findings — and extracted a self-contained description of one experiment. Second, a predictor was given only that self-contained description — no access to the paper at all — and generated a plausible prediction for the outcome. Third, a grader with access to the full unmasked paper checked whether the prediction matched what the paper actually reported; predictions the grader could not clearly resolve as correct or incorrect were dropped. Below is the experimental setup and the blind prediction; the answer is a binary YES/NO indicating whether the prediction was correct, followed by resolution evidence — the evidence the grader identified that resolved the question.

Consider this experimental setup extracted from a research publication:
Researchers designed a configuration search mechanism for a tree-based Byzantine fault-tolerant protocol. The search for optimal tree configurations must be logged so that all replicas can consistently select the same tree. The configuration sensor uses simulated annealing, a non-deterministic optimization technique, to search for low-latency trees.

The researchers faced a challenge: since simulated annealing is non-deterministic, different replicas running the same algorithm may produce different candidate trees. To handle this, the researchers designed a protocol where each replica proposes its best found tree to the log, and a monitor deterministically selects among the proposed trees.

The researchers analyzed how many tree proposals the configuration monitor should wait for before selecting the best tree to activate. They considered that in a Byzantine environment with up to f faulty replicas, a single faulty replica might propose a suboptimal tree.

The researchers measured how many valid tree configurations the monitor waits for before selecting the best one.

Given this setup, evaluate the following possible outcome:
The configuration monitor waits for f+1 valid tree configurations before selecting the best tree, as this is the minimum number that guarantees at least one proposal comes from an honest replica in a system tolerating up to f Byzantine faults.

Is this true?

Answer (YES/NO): YES